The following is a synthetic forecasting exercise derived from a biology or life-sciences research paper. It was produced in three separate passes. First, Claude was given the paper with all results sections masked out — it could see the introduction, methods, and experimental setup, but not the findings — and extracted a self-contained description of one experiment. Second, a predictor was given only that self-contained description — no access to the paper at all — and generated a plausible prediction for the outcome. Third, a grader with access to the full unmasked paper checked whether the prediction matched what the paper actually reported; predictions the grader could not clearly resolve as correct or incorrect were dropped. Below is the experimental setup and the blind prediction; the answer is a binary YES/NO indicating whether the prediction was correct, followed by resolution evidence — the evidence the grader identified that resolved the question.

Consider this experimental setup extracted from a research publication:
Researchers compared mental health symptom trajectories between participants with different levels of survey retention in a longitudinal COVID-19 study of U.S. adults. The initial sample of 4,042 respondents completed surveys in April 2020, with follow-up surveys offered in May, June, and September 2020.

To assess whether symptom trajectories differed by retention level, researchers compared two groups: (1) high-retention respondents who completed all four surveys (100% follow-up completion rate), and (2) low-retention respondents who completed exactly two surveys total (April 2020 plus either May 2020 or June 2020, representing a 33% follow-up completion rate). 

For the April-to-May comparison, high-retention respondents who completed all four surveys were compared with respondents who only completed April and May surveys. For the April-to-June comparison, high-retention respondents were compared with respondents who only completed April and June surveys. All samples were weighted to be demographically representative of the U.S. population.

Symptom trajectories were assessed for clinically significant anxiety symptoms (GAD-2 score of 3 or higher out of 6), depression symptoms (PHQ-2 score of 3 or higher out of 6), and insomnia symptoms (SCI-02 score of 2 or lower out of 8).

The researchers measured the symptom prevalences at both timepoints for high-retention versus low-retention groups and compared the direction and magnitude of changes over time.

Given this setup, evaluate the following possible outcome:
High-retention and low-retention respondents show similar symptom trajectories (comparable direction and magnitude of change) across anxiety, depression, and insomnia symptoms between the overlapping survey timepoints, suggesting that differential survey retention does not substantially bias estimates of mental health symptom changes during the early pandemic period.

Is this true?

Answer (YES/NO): NO